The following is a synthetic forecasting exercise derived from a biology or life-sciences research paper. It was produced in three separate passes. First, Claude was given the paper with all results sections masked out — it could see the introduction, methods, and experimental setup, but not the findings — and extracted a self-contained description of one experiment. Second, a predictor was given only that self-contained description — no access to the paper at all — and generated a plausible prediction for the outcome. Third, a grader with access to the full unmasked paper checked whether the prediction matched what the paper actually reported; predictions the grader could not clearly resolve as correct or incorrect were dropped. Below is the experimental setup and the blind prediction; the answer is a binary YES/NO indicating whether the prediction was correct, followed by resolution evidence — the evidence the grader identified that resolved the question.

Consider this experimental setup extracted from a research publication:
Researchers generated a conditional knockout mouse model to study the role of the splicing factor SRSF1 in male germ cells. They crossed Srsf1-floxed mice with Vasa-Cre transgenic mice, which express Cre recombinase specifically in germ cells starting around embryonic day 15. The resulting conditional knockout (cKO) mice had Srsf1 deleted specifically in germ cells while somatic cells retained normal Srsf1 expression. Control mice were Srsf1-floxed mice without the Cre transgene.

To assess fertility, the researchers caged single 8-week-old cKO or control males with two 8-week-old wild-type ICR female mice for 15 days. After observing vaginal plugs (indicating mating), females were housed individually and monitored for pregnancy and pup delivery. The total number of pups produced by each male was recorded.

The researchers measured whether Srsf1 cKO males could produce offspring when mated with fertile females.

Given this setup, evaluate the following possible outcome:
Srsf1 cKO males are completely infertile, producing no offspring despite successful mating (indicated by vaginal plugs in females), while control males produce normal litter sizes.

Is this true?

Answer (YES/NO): YES